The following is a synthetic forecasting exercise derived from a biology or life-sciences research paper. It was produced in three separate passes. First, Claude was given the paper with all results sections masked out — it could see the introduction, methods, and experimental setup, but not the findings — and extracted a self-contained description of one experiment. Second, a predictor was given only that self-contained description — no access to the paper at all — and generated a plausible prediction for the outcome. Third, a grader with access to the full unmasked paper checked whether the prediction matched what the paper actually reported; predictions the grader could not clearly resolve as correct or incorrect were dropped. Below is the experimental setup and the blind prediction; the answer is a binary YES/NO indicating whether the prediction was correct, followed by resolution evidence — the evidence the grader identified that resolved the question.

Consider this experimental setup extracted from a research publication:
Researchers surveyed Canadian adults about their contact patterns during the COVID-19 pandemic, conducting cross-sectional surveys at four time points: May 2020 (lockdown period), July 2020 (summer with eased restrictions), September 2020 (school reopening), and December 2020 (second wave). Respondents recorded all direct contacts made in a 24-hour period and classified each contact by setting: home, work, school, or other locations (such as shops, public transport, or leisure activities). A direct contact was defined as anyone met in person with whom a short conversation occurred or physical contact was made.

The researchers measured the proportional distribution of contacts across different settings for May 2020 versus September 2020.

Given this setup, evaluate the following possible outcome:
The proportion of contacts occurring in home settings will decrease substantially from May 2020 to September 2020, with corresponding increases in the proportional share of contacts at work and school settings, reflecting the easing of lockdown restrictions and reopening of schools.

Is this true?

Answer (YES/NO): NO